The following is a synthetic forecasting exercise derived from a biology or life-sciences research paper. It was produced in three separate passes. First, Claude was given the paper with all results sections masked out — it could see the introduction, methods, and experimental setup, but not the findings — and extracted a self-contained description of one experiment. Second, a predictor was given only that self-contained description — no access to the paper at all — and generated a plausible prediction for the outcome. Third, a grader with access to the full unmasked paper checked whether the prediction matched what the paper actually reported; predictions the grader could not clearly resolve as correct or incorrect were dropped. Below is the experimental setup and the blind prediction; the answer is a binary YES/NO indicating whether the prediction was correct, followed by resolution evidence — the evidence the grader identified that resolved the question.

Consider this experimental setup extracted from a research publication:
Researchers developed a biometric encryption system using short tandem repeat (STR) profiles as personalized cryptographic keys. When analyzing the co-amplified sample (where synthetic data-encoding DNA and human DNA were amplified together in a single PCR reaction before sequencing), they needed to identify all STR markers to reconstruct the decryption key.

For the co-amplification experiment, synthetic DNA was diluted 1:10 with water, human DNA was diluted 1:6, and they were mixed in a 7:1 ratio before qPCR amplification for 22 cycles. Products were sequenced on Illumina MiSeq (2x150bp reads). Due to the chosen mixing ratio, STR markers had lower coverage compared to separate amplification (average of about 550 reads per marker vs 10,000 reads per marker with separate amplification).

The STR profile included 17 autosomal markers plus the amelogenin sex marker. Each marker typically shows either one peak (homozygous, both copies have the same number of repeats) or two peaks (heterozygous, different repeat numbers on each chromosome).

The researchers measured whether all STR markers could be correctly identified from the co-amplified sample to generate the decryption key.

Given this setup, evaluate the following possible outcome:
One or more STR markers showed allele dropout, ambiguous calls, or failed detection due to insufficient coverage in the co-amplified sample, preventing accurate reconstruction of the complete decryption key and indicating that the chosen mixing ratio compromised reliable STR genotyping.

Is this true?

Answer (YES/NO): YES